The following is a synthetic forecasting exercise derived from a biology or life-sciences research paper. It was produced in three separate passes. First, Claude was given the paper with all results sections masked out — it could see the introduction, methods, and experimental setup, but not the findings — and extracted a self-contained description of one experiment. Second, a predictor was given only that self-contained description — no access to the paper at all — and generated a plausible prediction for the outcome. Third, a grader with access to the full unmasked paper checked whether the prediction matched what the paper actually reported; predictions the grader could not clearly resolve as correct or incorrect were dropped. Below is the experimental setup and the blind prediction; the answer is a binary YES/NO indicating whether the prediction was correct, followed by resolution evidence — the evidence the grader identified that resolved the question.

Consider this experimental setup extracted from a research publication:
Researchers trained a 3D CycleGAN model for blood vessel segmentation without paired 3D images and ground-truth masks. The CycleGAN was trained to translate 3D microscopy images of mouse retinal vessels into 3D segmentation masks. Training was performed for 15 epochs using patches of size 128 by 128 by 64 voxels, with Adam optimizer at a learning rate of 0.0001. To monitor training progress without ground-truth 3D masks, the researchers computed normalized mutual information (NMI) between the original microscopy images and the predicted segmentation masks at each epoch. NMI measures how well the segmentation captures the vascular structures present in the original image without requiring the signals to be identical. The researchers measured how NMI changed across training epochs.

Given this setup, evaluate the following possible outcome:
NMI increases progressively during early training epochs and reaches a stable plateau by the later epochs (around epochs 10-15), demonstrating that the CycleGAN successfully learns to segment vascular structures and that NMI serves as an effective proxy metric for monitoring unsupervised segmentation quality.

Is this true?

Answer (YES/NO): NO